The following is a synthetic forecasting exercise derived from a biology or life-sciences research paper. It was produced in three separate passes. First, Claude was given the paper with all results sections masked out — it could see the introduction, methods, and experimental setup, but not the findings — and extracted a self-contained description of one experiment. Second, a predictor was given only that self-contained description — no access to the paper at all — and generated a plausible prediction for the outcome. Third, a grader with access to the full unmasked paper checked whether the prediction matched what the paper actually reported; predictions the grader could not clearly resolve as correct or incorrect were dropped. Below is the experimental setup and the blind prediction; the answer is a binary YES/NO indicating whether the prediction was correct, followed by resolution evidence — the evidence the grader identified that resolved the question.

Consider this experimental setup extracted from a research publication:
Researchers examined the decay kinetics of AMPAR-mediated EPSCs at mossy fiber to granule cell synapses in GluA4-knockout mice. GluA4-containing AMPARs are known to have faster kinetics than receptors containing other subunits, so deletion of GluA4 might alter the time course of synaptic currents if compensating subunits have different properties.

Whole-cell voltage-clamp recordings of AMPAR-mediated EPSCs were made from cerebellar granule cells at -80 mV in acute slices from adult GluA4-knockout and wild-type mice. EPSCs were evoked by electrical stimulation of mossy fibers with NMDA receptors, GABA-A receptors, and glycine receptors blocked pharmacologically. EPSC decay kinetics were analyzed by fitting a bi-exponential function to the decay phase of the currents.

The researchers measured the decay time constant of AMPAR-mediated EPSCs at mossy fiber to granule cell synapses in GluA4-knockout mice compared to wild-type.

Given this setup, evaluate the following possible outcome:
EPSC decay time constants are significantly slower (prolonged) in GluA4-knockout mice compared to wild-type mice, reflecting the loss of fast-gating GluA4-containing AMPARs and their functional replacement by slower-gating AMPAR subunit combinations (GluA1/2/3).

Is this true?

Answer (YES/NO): YES